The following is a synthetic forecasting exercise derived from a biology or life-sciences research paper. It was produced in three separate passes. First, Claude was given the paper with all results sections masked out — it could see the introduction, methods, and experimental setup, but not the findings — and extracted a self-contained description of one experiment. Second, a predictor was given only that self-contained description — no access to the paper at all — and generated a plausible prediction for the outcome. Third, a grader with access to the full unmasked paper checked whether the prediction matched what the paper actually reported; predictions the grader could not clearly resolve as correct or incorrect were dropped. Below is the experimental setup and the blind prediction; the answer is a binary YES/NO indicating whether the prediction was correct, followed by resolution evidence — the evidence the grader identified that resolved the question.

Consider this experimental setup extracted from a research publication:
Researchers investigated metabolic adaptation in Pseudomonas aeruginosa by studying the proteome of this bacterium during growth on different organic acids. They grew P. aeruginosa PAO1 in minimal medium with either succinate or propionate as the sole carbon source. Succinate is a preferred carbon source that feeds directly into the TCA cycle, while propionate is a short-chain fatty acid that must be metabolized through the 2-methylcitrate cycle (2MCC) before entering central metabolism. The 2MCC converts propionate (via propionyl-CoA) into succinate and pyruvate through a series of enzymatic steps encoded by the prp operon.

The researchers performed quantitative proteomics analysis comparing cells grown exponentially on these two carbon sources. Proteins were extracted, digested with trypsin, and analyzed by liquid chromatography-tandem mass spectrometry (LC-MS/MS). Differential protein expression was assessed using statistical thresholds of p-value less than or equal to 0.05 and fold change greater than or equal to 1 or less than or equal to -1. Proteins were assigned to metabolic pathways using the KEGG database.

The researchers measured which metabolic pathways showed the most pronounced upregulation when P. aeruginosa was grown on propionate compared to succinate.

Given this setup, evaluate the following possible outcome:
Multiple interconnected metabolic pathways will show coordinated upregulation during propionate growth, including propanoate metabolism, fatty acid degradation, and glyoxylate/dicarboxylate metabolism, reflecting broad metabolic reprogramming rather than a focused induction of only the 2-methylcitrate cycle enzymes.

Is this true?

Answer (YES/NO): NO